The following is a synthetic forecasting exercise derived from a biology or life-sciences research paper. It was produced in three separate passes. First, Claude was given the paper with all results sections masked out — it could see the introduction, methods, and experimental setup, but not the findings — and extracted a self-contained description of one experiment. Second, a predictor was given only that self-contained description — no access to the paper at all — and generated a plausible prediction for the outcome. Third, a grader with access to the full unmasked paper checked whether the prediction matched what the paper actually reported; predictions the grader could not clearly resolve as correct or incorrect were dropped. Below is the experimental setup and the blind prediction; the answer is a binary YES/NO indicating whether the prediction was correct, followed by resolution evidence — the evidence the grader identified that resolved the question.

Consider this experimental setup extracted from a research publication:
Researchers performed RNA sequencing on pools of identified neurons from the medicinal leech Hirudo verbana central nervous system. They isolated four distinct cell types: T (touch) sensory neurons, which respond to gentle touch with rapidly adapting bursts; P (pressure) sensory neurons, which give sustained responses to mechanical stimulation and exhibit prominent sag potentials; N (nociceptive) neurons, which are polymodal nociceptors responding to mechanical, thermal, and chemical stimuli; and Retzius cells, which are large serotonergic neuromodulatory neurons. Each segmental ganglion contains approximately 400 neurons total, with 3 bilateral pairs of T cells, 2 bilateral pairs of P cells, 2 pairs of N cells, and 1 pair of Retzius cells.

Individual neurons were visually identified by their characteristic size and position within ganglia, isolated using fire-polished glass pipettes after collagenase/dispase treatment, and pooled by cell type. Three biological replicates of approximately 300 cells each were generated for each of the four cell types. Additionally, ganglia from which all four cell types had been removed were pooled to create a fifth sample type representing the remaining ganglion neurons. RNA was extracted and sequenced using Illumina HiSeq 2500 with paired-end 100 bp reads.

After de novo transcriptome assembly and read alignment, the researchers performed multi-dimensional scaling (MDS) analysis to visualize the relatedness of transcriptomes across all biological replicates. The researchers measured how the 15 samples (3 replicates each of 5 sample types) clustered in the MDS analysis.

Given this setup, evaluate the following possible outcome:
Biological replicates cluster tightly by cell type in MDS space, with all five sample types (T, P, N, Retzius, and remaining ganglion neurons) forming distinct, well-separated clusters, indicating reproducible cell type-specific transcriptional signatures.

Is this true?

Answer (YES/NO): NO